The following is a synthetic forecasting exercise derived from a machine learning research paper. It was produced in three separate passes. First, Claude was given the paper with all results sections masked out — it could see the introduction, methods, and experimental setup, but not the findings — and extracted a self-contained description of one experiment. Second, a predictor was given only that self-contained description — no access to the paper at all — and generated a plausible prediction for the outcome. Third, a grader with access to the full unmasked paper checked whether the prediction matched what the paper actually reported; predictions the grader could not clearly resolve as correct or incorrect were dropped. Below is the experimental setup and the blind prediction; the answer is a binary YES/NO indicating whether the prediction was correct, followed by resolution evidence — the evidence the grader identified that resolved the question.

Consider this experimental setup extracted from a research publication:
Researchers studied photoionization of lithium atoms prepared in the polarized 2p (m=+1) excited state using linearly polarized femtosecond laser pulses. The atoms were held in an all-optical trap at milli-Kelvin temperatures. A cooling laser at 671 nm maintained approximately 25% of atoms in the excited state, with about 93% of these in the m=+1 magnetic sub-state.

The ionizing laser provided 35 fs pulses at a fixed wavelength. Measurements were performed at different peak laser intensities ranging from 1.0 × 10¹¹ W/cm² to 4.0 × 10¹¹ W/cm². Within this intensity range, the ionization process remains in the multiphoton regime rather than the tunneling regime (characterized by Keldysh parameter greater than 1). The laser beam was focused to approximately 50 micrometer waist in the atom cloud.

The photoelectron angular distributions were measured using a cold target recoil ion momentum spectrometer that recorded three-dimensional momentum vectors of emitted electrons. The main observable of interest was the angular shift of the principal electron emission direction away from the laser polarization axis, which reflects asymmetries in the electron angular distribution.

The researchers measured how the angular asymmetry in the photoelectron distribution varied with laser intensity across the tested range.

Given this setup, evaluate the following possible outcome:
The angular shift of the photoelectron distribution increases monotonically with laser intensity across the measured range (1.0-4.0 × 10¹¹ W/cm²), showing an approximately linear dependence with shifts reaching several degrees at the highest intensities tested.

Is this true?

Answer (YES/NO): NO